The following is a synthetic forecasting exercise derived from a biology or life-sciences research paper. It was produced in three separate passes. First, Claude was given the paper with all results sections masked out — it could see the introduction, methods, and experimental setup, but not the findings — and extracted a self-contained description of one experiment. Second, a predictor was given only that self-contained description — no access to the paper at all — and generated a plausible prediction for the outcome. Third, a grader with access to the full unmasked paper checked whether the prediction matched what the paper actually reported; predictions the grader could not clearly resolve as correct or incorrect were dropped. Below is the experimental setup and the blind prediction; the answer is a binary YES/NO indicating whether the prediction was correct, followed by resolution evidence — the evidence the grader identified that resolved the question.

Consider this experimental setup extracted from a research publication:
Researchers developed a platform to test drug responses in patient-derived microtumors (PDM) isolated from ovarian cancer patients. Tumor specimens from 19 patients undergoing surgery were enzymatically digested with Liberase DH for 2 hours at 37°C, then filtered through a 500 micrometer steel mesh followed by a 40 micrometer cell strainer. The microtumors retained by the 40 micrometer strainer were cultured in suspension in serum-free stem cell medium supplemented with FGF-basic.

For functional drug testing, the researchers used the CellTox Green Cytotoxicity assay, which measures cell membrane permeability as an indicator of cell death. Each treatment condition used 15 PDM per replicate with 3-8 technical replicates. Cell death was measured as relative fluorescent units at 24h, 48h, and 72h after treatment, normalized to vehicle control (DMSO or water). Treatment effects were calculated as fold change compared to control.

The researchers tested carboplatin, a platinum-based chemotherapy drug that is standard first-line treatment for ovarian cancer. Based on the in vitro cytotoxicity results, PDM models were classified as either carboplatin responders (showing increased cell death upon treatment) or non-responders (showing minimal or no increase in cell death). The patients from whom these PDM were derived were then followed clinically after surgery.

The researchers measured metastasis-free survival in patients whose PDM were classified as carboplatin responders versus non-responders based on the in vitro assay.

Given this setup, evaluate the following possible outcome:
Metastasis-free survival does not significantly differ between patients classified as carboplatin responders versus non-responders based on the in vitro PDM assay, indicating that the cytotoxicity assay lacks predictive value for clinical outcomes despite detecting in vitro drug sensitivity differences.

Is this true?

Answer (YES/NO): NO